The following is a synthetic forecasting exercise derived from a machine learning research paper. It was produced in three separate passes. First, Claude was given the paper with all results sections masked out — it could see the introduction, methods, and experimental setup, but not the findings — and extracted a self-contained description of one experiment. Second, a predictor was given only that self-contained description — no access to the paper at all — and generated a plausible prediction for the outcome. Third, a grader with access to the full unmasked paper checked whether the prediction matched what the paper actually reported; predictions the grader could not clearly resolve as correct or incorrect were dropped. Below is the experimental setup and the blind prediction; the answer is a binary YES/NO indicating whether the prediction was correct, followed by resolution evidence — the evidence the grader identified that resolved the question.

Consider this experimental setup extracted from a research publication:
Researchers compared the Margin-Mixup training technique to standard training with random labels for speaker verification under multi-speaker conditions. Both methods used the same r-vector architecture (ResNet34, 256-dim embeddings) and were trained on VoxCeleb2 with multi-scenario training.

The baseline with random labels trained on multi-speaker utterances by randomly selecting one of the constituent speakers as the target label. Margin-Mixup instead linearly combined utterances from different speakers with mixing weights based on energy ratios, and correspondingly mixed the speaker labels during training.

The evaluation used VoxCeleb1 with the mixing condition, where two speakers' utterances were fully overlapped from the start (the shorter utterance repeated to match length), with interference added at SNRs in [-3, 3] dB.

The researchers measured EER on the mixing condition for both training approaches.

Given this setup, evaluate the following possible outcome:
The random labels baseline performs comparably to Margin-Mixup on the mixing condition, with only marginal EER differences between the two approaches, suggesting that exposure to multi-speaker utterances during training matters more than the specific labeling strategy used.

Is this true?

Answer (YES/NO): YES